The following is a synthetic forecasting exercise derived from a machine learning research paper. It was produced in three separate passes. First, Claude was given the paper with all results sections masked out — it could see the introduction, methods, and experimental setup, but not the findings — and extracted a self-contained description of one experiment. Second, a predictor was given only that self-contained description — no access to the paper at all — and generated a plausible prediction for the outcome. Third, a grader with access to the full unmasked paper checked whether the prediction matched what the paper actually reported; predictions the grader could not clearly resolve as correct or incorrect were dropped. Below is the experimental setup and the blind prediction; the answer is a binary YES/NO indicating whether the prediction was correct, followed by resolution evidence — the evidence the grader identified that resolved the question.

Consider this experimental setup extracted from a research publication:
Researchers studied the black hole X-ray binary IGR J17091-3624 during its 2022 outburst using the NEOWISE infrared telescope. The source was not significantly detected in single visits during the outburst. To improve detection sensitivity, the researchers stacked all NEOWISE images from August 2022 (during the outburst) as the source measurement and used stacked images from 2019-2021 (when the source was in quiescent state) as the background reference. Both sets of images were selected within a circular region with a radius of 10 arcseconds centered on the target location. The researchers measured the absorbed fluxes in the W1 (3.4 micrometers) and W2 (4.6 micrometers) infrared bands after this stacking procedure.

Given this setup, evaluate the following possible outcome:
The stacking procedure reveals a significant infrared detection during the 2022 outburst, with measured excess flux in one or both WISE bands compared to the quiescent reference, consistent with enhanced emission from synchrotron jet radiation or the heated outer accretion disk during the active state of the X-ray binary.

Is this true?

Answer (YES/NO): NO